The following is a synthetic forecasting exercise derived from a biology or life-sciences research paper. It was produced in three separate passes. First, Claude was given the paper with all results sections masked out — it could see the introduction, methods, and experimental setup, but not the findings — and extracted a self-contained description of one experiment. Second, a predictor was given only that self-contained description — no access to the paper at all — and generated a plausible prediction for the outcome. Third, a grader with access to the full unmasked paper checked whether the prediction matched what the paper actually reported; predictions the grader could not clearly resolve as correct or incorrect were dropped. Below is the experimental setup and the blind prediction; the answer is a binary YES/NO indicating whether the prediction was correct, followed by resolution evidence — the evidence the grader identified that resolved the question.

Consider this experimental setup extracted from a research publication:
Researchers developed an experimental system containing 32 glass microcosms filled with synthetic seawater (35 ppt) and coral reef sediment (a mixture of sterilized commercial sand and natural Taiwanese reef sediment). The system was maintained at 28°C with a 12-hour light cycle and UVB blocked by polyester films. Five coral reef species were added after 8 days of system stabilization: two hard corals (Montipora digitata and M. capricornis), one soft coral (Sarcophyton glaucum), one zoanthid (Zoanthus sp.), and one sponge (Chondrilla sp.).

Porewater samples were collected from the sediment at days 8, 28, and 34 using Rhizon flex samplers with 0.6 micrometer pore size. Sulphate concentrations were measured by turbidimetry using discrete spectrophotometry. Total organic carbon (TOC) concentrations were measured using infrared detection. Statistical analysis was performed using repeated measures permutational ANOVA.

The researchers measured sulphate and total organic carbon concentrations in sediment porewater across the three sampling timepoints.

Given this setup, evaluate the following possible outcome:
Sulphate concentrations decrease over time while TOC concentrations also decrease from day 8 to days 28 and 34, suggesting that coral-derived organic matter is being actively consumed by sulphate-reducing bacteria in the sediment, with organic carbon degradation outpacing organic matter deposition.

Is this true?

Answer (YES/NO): NO